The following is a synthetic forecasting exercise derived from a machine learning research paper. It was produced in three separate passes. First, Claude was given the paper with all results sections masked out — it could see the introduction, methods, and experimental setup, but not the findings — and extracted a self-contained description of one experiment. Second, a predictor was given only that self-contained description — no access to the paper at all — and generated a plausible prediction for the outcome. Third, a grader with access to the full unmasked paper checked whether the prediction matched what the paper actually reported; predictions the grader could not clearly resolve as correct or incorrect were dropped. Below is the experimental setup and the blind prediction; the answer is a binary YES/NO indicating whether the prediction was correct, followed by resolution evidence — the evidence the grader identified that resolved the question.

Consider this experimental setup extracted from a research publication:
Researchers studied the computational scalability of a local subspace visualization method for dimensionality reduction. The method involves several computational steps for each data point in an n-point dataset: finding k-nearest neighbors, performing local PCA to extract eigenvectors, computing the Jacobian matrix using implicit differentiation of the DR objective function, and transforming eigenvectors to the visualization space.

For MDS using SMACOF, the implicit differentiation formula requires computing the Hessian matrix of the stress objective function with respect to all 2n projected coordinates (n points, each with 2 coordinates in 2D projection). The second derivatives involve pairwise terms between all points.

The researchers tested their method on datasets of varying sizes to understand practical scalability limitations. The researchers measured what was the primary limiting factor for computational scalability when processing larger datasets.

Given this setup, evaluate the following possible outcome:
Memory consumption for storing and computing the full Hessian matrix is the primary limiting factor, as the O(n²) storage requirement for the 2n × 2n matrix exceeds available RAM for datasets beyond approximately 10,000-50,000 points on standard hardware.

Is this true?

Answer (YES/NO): YES